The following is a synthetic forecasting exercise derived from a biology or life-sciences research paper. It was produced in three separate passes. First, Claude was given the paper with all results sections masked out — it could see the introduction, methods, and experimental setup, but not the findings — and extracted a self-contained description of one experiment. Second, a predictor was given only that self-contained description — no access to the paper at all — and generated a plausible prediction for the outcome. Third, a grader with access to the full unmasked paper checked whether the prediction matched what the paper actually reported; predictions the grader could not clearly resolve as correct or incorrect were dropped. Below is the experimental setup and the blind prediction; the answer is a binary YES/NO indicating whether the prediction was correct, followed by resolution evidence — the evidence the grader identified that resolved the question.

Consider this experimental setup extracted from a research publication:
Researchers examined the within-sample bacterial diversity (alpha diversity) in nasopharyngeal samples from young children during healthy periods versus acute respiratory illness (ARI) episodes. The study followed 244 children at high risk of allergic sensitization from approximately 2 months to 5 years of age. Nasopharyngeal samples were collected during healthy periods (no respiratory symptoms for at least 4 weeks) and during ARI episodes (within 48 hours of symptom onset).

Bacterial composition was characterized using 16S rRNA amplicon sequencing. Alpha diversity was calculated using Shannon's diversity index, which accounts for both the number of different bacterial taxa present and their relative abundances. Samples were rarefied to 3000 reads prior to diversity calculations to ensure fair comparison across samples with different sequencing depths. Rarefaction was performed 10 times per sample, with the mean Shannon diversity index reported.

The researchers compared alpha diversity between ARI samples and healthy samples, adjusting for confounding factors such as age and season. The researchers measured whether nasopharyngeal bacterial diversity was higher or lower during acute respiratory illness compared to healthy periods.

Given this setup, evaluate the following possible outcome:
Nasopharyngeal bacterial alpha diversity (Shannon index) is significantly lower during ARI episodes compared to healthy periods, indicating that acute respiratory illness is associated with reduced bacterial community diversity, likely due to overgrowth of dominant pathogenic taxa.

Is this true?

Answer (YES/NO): YES